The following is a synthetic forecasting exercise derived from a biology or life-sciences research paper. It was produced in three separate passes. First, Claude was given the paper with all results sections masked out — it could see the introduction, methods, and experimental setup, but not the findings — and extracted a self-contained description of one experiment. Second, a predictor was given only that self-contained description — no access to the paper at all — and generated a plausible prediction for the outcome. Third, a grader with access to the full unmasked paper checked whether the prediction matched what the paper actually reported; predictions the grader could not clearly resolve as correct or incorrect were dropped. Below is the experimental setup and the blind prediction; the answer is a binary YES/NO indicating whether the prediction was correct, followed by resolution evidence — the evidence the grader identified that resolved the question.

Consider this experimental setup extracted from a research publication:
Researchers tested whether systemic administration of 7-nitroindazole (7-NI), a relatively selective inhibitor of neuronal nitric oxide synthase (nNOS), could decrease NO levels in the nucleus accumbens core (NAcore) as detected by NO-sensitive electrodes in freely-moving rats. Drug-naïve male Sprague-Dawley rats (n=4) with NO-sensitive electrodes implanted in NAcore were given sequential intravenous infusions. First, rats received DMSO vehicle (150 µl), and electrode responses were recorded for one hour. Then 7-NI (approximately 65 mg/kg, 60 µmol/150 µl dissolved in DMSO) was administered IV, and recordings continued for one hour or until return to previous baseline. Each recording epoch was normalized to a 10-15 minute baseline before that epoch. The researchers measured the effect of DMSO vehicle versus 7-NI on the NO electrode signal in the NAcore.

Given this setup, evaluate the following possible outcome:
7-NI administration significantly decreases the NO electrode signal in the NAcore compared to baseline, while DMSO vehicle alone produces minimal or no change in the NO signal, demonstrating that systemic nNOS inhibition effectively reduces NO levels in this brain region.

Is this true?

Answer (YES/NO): NO